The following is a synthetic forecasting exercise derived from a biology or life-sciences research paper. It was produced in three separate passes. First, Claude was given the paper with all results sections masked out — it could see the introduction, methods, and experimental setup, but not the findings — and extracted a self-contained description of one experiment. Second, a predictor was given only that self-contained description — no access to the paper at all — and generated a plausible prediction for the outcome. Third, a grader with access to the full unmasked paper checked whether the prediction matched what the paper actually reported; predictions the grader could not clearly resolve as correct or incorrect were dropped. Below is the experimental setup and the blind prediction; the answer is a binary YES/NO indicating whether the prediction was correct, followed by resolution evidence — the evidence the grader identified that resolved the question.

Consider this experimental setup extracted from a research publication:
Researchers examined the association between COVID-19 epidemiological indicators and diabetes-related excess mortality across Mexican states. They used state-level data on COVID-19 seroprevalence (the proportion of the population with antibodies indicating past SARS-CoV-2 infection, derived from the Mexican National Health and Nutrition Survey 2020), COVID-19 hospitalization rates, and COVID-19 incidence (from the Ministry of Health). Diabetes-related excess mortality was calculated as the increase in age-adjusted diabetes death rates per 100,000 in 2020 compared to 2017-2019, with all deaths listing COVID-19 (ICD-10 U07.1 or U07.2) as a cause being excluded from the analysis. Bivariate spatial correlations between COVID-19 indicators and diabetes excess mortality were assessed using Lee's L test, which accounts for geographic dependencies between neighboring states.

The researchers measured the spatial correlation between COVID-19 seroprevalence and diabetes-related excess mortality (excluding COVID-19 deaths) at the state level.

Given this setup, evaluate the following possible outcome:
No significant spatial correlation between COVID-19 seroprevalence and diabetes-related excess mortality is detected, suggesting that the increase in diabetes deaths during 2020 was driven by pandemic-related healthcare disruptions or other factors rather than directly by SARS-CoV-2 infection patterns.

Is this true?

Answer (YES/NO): YES